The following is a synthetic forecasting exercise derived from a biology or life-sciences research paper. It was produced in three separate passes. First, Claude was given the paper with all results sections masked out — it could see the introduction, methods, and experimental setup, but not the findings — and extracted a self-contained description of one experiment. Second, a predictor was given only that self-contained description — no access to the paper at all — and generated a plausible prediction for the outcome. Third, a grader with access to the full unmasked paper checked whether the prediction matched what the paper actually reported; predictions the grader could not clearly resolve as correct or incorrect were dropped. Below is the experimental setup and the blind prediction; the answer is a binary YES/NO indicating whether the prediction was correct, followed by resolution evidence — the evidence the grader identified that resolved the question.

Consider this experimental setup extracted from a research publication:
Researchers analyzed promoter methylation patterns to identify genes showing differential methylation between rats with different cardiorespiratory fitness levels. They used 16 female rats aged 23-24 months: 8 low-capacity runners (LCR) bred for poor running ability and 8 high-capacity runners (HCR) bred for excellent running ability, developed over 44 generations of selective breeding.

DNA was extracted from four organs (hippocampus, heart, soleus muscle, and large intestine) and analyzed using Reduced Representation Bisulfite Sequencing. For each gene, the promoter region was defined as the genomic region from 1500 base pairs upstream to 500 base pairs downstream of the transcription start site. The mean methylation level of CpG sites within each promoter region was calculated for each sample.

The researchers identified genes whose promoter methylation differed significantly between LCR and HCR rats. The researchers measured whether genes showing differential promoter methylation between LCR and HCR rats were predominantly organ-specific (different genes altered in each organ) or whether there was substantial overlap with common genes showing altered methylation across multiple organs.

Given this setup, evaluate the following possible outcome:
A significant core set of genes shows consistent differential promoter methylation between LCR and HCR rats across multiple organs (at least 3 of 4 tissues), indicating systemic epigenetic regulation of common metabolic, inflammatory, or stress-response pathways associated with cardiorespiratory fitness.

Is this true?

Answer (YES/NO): NO